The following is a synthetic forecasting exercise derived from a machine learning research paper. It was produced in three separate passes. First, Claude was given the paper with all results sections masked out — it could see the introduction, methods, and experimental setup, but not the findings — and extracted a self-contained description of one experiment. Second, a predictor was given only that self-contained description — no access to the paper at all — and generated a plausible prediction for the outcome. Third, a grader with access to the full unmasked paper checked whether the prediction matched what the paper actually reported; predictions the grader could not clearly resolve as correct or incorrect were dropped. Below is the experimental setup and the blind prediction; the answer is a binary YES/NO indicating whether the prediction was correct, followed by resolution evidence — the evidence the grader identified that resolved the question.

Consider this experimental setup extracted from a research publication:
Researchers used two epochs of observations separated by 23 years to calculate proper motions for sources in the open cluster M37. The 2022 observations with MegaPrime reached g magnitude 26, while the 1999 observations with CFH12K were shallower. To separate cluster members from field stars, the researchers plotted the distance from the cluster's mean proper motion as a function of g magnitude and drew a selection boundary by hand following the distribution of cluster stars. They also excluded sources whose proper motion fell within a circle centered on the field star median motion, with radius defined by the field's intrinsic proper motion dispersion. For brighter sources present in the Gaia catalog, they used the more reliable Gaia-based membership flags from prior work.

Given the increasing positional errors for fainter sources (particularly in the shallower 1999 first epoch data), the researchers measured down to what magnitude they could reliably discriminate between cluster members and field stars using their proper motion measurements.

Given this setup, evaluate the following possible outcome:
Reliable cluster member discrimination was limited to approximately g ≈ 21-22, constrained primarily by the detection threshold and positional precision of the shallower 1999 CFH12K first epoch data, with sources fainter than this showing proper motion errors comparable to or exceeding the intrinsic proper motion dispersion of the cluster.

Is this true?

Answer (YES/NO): NO